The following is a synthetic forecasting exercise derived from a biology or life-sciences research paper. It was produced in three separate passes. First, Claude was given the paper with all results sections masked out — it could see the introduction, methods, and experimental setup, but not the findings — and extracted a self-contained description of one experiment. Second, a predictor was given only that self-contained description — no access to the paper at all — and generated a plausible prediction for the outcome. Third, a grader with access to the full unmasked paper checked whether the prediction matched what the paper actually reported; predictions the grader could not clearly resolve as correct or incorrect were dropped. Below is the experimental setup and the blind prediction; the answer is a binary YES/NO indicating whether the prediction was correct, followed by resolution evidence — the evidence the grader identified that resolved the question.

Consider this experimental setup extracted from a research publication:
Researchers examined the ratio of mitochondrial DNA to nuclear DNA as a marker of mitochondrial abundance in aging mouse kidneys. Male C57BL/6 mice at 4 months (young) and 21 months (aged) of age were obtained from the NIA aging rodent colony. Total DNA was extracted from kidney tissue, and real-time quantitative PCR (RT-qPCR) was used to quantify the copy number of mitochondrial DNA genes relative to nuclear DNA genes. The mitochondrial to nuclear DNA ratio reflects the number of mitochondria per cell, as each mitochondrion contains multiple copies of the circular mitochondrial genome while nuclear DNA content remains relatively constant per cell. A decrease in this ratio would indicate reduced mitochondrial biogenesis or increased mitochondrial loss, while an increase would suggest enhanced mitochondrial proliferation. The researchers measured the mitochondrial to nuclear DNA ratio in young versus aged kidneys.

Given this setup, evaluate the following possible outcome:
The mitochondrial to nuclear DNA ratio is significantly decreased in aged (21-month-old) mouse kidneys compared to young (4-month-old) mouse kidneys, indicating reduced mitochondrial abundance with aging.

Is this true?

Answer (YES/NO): YES